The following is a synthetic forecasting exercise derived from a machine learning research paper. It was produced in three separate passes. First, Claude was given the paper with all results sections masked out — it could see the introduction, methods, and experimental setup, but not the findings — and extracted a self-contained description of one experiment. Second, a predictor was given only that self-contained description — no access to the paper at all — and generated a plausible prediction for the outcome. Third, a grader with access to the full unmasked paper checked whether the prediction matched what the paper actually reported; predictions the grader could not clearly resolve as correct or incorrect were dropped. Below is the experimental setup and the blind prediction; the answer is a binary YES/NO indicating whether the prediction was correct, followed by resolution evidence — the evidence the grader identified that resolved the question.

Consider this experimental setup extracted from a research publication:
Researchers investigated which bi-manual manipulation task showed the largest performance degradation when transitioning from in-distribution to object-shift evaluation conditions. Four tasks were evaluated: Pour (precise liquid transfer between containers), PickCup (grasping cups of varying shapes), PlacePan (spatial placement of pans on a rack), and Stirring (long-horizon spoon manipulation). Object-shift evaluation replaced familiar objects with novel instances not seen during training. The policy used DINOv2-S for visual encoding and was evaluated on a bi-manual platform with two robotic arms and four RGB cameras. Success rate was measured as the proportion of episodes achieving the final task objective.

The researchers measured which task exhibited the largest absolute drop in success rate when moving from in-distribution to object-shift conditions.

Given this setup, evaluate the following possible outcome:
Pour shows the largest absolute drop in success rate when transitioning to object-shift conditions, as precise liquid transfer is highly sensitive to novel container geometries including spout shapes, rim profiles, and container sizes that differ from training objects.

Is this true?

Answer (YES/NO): YES